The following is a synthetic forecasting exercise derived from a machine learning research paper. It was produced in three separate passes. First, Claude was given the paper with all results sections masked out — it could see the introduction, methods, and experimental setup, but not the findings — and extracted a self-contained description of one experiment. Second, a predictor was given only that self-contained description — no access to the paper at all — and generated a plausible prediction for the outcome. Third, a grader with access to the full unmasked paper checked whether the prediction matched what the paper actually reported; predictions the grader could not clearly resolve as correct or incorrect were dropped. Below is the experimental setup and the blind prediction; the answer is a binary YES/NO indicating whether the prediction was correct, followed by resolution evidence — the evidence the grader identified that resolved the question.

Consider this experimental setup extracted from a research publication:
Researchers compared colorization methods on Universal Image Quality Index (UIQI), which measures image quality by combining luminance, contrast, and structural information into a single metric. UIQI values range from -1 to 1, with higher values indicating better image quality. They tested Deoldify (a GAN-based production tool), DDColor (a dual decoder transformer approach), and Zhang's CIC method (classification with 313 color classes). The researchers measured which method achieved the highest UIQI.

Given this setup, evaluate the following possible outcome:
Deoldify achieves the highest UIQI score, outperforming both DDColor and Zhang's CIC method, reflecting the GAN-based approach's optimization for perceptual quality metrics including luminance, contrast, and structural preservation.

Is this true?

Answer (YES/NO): YES